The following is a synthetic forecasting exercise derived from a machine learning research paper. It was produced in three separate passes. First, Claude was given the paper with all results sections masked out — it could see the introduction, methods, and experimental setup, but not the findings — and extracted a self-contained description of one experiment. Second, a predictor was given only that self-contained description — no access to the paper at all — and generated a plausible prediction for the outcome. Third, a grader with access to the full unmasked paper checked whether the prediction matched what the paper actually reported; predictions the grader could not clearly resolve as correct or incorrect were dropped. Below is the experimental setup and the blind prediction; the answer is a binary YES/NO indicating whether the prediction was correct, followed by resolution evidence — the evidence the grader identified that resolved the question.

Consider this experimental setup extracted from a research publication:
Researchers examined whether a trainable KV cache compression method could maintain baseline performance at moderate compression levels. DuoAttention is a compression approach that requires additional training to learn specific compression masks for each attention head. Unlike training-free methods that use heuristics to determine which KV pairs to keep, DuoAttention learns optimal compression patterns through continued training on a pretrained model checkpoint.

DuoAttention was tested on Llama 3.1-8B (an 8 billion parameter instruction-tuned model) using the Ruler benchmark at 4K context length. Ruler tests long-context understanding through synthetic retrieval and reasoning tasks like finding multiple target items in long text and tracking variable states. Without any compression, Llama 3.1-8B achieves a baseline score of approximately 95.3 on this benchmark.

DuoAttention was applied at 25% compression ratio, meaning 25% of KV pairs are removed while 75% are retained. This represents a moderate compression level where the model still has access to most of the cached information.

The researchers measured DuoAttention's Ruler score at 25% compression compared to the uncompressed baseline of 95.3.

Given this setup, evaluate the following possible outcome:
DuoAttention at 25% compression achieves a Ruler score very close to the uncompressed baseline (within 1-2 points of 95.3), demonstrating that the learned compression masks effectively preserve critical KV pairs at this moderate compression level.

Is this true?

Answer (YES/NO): YES